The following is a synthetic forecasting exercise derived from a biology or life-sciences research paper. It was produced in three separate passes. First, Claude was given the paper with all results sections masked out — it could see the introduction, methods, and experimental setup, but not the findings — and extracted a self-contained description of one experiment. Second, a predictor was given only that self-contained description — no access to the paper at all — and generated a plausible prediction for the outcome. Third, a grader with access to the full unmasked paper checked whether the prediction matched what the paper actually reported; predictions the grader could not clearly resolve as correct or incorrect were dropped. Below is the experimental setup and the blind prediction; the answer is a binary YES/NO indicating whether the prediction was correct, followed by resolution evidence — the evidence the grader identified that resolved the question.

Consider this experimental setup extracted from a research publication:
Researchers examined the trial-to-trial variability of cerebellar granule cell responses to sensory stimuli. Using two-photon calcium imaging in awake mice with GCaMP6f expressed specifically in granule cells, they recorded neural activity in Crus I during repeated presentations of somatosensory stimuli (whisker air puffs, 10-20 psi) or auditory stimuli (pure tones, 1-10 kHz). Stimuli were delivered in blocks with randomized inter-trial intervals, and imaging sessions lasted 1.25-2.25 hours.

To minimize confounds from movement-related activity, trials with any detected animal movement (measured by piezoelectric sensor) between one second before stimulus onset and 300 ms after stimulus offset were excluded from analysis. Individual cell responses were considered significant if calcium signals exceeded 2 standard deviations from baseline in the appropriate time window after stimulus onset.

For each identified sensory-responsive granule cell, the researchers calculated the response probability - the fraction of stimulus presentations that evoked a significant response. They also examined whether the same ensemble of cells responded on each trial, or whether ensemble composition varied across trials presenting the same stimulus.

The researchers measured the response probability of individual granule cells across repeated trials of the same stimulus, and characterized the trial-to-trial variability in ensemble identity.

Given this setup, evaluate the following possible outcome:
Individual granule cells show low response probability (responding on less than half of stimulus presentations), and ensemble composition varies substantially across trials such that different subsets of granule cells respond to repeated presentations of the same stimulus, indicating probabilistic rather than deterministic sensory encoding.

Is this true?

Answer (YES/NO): YES